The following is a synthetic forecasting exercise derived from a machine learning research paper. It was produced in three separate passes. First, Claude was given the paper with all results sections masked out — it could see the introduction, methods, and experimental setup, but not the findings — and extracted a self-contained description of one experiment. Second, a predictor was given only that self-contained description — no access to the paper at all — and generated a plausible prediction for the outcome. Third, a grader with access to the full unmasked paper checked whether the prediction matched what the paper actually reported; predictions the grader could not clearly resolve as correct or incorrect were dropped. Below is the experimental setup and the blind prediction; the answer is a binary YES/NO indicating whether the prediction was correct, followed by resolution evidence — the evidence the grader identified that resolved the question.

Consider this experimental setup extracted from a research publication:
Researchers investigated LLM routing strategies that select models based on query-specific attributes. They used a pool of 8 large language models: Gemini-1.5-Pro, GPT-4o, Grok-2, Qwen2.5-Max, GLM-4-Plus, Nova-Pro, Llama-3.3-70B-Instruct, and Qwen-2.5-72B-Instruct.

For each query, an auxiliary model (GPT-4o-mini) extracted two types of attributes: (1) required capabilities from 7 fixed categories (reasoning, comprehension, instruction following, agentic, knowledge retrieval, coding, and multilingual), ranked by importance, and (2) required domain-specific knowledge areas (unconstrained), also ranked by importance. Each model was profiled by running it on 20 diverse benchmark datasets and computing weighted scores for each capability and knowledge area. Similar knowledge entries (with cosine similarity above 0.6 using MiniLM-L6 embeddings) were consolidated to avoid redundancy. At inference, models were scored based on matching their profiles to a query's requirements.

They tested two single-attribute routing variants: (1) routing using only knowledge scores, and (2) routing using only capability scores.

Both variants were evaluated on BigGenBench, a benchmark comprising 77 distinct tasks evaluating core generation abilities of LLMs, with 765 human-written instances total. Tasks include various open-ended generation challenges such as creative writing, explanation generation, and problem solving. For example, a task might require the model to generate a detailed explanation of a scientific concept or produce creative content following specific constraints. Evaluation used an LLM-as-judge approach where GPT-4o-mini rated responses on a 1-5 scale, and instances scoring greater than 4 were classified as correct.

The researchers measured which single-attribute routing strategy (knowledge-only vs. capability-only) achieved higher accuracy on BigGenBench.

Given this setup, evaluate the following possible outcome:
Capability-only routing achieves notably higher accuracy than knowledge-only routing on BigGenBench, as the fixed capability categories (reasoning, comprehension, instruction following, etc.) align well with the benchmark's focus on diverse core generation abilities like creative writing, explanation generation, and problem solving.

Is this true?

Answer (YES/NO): YES